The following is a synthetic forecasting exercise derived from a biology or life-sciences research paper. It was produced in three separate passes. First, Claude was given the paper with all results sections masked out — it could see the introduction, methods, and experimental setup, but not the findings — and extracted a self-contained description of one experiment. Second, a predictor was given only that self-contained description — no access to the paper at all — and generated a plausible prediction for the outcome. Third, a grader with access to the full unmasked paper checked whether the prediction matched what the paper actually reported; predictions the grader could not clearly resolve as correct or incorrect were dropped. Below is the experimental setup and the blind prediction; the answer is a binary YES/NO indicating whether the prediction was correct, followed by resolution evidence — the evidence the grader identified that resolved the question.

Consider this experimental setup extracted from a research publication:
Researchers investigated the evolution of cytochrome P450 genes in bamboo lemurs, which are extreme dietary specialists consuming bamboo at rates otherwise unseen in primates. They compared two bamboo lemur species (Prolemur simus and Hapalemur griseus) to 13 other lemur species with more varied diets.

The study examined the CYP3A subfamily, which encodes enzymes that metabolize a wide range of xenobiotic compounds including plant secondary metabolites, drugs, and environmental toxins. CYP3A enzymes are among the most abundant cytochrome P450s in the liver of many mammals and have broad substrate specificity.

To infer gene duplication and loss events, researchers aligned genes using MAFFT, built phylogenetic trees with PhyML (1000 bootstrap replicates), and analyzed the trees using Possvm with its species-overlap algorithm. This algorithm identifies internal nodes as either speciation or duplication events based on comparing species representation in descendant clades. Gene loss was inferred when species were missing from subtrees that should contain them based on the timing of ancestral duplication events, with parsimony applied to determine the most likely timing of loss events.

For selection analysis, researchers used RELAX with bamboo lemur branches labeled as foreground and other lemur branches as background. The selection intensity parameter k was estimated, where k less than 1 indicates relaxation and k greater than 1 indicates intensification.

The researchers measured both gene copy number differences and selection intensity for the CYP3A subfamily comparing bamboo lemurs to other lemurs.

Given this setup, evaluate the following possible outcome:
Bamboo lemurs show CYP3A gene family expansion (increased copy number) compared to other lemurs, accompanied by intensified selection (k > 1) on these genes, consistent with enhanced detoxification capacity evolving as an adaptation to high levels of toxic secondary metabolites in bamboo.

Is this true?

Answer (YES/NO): NO